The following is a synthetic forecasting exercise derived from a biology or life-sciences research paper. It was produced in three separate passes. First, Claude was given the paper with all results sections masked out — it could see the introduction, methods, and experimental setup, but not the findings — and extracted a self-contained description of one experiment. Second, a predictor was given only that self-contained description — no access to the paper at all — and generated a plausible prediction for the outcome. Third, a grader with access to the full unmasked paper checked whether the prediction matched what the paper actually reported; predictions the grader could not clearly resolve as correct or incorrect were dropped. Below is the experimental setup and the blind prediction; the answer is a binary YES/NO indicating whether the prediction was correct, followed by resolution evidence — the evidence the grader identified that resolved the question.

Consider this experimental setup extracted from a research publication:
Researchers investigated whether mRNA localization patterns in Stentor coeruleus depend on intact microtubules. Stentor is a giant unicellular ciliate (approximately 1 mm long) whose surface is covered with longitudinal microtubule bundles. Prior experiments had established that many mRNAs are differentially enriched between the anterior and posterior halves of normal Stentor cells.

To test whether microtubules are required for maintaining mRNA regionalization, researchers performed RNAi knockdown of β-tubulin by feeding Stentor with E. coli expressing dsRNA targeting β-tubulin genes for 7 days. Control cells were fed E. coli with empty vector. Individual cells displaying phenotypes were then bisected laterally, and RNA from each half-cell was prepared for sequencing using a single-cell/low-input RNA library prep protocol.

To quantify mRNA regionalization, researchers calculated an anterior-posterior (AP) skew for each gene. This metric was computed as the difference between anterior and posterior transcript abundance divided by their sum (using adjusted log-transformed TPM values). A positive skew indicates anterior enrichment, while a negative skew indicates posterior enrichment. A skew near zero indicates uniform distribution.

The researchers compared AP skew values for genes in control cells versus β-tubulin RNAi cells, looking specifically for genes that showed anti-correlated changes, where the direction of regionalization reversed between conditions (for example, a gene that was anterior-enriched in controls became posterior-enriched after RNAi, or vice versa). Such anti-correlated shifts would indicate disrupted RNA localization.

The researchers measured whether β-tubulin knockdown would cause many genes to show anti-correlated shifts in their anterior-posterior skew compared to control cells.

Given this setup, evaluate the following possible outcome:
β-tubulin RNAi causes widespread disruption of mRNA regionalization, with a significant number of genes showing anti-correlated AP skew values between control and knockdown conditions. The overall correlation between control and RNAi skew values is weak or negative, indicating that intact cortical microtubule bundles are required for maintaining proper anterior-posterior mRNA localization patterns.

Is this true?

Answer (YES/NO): YES